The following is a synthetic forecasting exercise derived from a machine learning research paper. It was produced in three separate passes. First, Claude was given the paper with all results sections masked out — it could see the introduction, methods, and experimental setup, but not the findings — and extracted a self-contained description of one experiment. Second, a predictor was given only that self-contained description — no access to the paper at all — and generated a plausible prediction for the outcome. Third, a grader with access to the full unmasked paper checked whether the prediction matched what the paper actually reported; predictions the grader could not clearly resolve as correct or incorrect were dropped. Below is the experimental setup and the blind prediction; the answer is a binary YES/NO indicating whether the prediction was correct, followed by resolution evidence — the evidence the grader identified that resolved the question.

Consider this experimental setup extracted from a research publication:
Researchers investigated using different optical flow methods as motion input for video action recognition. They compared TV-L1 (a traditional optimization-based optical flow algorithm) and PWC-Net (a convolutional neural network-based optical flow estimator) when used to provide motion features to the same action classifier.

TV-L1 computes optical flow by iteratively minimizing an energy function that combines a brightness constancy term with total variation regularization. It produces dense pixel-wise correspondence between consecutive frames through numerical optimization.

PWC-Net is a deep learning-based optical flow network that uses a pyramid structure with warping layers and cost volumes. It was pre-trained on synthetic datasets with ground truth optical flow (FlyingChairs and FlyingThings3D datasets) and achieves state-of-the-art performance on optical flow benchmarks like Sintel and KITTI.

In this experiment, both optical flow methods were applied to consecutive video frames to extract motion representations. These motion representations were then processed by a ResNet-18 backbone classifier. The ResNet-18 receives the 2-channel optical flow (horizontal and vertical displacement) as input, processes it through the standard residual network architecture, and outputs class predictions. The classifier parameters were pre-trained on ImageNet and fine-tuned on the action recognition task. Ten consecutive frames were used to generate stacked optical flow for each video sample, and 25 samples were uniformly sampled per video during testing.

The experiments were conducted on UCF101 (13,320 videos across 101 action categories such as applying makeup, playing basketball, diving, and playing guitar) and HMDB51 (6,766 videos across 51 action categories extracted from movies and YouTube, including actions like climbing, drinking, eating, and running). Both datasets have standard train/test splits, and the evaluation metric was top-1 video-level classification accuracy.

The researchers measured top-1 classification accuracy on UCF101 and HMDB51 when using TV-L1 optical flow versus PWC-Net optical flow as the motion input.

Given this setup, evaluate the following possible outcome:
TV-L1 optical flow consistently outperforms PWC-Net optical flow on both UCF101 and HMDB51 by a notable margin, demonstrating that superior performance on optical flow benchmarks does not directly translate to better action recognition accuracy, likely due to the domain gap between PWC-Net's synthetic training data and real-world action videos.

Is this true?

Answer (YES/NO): YES